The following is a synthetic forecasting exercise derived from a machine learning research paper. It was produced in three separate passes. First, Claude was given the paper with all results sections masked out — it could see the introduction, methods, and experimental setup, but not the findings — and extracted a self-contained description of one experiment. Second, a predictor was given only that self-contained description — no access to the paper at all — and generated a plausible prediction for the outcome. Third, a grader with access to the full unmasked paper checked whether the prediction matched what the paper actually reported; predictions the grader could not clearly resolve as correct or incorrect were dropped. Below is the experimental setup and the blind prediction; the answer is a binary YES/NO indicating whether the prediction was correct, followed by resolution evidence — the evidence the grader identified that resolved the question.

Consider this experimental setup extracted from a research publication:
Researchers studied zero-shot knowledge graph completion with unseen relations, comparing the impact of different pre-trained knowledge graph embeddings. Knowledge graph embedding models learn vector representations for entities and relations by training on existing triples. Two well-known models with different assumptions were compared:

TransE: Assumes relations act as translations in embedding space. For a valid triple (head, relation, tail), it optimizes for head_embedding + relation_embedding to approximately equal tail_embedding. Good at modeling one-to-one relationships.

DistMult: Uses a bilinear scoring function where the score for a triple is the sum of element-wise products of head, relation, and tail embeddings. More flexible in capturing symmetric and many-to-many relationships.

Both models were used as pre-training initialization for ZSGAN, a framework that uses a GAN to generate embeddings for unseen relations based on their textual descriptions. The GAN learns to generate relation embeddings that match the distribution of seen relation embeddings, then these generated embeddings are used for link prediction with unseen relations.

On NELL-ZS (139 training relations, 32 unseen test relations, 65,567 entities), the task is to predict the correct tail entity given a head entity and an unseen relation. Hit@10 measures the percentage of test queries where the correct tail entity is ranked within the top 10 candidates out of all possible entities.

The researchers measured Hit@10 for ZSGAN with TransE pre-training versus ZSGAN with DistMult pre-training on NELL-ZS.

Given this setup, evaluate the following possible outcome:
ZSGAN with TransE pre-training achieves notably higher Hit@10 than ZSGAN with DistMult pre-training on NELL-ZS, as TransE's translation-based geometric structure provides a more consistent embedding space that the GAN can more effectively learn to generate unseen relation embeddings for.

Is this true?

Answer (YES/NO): NO